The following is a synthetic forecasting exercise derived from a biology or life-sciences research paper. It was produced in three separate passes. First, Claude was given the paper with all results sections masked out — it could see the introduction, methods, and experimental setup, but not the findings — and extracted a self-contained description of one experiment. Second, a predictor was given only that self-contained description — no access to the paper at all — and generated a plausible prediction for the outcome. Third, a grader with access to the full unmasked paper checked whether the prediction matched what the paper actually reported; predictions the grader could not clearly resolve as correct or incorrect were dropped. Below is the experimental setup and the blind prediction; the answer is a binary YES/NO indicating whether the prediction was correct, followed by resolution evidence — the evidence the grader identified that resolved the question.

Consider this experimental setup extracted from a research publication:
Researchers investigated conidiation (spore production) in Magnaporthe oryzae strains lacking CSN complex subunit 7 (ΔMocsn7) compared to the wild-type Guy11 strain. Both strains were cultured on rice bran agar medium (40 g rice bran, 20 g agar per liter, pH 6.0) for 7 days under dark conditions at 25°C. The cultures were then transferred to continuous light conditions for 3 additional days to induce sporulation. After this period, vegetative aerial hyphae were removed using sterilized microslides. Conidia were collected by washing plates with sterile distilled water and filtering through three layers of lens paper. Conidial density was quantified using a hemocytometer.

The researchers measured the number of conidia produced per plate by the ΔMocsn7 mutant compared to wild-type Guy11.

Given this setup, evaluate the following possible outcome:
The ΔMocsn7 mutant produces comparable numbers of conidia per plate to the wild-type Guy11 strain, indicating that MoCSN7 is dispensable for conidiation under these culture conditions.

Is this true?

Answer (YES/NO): NO